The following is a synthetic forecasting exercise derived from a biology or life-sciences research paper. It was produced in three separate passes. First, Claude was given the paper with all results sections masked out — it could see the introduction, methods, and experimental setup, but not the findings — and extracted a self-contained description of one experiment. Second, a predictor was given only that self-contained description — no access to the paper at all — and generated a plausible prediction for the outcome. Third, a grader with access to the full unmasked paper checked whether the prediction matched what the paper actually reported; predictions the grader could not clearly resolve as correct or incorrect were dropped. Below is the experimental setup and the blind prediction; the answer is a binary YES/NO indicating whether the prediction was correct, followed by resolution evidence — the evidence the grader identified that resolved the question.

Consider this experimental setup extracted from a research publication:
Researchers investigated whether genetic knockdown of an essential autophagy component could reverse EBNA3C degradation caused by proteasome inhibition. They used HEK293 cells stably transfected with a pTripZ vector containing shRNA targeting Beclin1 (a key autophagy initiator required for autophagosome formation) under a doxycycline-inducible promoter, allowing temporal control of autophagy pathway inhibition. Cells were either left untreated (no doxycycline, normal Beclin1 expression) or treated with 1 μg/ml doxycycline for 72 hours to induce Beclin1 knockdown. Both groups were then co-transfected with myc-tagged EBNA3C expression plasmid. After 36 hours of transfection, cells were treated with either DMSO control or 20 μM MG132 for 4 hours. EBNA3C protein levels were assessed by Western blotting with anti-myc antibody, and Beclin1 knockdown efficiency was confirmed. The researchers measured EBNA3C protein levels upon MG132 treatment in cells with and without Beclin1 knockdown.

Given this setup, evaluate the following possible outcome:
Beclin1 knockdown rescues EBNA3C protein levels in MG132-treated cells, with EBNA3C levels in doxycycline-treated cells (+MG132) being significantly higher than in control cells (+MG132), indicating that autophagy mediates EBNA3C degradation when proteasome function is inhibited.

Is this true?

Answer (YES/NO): YES